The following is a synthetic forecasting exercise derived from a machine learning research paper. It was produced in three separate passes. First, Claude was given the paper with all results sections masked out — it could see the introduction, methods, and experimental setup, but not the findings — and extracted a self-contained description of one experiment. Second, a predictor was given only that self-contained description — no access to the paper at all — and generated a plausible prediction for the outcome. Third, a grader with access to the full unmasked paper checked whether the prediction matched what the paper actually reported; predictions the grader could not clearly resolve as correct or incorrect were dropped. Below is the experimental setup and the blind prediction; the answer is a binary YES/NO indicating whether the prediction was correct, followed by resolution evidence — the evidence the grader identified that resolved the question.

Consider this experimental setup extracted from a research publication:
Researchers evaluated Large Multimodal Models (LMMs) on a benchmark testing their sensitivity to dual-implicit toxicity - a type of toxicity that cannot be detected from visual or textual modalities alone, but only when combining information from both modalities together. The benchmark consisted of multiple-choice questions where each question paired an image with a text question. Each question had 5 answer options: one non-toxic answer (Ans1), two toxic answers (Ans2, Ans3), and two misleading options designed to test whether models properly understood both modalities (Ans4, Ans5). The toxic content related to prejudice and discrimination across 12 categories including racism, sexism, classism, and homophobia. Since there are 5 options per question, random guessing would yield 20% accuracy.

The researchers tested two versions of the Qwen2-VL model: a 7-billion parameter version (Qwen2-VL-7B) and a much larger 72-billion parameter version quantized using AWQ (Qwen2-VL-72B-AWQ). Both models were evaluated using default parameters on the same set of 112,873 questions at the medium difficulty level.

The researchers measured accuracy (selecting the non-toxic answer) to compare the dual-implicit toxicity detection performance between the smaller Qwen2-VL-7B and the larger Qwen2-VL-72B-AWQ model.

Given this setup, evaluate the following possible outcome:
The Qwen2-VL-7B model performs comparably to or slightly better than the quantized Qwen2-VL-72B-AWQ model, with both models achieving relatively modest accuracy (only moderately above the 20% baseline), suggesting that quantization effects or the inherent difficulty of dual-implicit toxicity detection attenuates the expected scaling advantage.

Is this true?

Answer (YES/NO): NO